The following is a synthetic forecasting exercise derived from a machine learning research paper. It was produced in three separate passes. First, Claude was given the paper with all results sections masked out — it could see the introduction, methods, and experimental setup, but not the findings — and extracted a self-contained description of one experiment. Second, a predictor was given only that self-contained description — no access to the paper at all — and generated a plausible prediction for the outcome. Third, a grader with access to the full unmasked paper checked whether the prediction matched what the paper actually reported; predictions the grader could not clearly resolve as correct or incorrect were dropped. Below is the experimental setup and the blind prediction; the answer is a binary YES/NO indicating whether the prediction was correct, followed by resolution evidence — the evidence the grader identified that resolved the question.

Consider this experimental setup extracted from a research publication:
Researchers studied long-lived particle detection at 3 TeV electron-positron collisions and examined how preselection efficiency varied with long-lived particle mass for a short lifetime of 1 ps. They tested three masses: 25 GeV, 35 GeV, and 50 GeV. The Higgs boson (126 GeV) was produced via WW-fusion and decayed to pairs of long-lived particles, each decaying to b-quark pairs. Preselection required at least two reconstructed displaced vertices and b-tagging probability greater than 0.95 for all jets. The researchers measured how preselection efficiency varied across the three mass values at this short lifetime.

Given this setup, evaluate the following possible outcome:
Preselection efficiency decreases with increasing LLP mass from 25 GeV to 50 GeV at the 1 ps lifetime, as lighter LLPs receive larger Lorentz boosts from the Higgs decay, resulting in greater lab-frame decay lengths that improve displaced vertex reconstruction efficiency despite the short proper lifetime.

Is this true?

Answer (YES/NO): NO